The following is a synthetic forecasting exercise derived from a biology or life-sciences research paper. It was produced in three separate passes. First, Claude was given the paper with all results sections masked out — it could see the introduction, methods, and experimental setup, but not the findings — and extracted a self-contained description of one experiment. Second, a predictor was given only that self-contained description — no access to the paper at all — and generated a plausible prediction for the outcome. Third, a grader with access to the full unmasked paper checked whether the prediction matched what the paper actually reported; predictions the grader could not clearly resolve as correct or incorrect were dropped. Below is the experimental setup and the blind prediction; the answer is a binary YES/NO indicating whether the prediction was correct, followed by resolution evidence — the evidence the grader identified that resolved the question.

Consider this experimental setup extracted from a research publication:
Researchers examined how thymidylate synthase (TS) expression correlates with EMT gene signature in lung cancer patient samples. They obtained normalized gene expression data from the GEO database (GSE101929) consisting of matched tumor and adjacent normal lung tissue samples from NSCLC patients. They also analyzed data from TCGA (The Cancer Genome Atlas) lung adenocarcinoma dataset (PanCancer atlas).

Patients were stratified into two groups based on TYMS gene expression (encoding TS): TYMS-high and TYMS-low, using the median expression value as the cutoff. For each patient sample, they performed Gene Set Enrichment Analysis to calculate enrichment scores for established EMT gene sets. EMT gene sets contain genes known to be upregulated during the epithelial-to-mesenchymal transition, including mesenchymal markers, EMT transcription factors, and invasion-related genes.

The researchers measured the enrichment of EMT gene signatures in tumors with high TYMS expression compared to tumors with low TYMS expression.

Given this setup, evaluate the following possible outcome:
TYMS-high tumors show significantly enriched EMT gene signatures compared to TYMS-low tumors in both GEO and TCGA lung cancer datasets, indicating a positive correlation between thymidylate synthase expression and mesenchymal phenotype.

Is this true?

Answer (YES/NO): YES